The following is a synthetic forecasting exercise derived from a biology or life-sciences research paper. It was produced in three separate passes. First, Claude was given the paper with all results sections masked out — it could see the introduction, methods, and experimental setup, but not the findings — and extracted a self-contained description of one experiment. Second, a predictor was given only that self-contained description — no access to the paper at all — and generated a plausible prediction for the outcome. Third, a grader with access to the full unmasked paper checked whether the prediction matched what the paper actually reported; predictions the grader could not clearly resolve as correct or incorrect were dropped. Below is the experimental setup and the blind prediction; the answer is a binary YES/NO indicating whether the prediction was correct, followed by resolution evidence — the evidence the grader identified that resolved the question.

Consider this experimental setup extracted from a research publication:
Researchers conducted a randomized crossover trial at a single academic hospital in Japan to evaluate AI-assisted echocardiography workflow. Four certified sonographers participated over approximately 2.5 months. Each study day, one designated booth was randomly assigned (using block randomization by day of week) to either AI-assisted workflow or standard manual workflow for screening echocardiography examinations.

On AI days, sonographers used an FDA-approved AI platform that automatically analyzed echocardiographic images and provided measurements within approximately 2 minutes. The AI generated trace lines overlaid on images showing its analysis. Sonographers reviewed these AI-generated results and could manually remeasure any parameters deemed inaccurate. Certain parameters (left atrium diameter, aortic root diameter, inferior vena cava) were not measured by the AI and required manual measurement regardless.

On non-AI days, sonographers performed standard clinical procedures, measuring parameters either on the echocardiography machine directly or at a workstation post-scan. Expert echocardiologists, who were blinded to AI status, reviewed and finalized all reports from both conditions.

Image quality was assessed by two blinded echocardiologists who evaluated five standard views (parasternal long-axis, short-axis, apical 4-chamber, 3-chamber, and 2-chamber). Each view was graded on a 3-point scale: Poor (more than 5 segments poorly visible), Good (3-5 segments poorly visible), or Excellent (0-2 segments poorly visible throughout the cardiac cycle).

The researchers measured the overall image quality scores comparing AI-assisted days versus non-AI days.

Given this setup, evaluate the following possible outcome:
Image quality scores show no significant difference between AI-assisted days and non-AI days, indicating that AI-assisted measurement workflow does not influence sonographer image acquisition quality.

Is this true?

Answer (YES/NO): NO